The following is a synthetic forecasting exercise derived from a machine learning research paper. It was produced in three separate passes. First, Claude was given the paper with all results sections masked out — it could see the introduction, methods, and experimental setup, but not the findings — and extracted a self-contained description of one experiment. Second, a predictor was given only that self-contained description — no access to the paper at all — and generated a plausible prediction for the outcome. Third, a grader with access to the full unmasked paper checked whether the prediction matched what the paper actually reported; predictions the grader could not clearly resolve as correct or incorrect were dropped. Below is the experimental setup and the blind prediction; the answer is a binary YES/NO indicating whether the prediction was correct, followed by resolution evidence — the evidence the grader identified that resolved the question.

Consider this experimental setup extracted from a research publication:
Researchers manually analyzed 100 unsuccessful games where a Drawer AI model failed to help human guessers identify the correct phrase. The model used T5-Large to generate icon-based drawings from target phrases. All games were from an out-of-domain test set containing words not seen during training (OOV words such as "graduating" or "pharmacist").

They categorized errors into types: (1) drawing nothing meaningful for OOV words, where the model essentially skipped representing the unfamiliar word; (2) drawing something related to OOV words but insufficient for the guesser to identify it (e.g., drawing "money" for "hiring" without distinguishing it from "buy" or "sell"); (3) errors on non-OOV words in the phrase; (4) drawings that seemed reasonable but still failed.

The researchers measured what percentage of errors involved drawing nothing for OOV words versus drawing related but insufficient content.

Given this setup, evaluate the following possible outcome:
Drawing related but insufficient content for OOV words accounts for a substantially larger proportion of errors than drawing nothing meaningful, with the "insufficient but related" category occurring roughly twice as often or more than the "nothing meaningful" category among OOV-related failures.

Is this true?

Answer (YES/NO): NO